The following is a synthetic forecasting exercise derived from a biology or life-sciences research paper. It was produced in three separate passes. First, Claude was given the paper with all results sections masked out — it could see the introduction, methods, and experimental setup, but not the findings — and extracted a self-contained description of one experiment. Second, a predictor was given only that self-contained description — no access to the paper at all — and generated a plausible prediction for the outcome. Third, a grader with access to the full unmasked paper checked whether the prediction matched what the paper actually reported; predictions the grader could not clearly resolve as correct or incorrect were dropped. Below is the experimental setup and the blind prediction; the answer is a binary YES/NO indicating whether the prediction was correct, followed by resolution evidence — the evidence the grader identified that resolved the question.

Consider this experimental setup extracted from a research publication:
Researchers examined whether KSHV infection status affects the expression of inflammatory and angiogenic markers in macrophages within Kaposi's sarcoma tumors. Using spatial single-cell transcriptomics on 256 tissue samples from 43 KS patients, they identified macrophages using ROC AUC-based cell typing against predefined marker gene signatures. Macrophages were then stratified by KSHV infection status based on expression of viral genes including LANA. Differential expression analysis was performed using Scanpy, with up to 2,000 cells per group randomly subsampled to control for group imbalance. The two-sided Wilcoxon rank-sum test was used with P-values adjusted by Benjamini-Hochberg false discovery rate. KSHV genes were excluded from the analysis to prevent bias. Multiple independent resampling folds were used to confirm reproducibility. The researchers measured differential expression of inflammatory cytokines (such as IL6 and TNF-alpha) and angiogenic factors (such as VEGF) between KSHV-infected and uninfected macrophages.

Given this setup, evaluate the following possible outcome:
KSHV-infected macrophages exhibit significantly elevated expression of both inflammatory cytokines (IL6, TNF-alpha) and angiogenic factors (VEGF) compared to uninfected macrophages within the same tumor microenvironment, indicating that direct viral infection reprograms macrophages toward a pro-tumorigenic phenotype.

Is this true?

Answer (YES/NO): NO